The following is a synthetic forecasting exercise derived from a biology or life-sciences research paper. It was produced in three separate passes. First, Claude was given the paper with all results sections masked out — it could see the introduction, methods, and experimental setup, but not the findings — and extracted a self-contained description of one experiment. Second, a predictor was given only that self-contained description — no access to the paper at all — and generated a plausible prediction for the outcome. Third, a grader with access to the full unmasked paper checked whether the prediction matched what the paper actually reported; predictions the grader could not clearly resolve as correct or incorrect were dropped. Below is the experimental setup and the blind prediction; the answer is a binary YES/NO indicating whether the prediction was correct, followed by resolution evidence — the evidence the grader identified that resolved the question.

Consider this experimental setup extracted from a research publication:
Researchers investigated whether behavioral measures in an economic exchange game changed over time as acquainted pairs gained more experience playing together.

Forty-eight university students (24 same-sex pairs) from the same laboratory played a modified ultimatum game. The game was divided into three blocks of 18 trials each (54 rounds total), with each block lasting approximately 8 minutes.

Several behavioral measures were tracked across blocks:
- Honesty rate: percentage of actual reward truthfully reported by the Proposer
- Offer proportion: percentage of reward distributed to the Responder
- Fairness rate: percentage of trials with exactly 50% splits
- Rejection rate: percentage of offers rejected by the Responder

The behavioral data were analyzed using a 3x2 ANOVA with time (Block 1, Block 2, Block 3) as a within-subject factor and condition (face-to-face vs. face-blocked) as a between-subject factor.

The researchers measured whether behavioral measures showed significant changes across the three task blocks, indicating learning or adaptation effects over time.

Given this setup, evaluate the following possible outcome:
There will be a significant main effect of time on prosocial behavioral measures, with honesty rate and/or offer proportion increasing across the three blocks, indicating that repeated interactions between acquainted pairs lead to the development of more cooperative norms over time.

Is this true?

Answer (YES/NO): NO